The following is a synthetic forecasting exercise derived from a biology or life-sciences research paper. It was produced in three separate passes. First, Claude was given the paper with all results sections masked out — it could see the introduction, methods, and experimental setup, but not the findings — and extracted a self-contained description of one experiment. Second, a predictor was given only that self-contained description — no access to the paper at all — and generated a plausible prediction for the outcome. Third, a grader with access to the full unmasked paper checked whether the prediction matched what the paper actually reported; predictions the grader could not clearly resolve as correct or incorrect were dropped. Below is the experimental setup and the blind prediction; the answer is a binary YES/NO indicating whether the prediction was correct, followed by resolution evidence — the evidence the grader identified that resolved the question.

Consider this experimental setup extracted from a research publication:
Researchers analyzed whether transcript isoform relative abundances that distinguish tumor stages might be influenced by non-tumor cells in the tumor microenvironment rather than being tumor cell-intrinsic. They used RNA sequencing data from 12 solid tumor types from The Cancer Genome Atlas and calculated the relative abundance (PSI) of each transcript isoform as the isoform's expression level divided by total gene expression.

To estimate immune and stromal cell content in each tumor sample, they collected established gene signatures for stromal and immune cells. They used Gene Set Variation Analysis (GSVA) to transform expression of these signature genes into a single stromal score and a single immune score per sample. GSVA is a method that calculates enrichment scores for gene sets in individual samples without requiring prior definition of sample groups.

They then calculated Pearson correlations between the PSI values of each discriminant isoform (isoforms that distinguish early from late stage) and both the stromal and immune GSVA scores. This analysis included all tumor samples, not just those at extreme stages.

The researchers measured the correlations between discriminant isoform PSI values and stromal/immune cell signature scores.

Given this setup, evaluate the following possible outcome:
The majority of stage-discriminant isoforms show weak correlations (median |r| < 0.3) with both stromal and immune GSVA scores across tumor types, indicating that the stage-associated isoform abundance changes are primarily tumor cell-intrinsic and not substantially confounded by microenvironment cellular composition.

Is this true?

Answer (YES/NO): NO